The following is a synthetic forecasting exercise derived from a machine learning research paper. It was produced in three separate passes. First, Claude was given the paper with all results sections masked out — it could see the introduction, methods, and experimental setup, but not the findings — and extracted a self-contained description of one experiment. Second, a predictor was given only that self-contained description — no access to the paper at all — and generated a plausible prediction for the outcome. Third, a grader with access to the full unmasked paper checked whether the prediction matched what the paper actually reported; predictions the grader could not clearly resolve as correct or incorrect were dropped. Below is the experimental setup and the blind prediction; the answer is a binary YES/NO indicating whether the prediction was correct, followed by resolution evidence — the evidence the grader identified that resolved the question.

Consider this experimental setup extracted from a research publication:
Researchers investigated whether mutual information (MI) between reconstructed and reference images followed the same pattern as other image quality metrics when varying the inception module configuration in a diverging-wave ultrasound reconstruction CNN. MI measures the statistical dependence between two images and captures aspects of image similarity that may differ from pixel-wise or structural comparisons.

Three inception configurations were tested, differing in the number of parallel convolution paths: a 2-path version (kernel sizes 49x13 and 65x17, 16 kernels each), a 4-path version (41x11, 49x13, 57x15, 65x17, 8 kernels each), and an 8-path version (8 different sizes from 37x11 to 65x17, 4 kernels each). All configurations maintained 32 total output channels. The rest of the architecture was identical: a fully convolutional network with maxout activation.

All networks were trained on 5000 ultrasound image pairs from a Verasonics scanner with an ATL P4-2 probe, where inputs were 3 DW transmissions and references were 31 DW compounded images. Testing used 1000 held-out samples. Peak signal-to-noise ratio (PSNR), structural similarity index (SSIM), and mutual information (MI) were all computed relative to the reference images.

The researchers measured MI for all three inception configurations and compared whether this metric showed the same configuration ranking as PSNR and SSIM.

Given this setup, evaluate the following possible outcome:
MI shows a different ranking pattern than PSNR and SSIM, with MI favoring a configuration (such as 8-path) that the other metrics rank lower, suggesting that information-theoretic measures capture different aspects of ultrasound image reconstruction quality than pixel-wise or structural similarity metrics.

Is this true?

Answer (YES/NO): YES